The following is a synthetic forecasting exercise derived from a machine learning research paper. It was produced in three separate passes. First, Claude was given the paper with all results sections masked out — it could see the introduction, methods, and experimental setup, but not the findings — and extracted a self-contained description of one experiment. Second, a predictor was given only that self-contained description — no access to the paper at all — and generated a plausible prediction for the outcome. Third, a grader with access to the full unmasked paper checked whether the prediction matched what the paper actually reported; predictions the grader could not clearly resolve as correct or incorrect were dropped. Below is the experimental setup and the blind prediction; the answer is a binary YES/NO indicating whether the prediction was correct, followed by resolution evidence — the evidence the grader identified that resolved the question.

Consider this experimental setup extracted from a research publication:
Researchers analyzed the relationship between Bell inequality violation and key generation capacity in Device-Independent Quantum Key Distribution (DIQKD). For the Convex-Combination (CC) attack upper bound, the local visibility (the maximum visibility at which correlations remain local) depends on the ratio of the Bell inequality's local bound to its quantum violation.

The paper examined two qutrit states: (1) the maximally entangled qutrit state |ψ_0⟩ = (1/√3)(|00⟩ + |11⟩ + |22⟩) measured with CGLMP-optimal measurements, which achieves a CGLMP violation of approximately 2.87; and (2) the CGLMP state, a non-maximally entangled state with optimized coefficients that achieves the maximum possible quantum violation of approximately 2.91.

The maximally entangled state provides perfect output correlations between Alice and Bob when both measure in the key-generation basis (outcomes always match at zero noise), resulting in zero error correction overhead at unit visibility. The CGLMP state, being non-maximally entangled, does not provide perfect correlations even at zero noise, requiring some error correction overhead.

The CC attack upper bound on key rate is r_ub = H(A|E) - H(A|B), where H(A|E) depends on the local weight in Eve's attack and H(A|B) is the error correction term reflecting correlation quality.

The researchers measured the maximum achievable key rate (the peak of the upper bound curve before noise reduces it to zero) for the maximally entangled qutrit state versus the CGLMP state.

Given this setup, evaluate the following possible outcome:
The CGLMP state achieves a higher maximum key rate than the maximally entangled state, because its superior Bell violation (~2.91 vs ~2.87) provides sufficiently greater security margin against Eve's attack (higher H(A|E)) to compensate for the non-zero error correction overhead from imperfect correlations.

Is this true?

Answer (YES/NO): NO